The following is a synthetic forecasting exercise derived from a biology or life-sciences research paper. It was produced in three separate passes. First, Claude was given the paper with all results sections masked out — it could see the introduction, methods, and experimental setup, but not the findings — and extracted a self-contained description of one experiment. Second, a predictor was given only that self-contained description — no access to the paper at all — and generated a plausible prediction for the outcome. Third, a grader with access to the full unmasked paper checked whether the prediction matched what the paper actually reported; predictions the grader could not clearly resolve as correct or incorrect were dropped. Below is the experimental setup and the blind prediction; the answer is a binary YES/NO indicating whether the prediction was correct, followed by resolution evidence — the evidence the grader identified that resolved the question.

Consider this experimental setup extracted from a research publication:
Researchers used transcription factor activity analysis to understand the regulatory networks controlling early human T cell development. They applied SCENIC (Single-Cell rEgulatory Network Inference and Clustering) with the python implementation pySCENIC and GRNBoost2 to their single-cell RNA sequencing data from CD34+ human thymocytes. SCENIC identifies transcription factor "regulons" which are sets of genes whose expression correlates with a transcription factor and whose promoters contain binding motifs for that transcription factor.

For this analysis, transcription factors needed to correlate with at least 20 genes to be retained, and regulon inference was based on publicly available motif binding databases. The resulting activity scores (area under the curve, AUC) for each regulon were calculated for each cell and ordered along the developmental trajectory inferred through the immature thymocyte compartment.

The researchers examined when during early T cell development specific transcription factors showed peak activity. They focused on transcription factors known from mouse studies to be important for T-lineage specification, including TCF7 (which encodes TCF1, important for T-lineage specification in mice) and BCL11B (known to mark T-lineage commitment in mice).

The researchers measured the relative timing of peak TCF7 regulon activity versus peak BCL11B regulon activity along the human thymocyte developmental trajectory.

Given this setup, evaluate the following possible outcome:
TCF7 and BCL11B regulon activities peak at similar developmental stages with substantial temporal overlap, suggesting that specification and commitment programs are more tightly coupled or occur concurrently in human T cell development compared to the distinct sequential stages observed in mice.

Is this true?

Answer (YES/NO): YES